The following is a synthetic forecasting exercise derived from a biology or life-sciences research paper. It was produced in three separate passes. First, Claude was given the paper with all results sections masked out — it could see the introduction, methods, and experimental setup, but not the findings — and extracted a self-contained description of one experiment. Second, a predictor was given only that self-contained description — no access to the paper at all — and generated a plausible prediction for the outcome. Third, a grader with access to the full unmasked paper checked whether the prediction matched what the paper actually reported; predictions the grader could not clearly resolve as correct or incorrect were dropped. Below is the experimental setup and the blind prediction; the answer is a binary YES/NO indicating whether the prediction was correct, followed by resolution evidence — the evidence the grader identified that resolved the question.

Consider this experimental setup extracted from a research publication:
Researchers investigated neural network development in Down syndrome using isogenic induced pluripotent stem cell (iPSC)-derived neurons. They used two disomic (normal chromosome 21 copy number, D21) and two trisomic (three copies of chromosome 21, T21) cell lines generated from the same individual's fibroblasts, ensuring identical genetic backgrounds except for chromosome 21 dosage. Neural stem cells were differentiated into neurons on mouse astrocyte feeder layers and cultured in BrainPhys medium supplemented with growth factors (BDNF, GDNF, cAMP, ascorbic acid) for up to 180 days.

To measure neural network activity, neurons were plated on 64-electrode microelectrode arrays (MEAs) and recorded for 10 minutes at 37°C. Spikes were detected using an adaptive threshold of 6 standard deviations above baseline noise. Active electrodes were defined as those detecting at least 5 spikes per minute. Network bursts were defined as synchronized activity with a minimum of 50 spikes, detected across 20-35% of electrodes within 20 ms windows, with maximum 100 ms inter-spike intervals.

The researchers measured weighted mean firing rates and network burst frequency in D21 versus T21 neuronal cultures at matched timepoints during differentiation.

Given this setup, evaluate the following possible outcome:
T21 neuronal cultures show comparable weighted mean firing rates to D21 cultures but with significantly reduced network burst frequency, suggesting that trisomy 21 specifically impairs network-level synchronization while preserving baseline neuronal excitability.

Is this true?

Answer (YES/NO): NO